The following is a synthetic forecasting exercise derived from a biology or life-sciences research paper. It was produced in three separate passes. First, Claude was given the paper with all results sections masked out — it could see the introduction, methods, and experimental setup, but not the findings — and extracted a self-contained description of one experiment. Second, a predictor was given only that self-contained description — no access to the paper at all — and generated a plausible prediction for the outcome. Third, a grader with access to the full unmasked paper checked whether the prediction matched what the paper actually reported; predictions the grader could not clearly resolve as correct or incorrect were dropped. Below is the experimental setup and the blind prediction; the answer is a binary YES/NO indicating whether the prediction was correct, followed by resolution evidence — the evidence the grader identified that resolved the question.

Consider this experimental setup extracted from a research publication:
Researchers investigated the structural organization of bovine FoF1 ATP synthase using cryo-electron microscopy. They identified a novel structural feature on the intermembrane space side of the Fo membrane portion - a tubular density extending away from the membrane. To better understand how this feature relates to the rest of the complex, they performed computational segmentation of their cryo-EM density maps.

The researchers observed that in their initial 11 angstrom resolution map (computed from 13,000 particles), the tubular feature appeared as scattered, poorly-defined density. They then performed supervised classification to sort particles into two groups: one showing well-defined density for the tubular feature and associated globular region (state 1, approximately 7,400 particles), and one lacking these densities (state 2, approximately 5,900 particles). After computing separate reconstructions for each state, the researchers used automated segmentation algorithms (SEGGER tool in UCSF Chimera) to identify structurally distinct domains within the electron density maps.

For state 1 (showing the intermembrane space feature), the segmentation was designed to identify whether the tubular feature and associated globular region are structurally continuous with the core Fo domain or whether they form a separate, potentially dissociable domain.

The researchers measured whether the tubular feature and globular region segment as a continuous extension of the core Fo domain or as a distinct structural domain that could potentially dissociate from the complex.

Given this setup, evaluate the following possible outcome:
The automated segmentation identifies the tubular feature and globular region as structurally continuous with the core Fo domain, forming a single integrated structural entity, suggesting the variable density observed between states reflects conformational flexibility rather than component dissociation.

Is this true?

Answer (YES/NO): NO